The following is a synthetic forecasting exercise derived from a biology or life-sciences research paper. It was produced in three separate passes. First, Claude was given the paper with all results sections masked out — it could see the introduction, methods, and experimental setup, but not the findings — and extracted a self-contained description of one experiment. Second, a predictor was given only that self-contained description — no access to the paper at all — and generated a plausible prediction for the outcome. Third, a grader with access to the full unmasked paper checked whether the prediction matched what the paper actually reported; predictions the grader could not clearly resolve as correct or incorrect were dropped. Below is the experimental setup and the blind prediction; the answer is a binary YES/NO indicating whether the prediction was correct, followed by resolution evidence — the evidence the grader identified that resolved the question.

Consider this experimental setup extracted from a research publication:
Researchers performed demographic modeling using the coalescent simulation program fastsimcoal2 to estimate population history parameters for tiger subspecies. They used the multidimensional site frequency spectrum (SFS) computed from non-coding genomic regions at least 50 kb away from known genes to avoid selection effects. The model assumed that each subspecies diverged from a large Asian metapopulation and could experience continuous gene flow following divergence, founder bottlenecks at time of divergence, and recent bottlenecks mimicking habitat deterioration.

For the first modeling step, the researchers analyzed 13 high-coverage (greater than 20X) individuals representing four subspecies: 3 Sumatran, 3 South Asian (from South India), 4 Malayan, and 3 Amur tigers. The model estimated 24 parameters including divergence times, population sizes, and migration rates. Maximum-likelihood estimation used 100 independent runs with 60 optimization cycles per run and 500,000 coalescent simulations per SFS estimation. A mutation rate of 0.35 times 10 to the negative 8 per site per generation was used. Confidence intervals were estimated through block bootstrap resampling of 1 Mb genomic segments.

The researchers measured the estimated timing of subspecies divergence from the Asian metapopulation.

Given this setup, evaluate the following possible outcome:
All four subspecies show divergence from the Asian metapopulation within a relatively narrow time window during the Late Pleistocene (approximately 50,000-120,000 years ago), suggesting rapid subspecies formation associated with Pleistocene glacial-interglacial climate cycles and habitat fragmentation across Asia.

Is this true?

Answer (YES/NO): NO